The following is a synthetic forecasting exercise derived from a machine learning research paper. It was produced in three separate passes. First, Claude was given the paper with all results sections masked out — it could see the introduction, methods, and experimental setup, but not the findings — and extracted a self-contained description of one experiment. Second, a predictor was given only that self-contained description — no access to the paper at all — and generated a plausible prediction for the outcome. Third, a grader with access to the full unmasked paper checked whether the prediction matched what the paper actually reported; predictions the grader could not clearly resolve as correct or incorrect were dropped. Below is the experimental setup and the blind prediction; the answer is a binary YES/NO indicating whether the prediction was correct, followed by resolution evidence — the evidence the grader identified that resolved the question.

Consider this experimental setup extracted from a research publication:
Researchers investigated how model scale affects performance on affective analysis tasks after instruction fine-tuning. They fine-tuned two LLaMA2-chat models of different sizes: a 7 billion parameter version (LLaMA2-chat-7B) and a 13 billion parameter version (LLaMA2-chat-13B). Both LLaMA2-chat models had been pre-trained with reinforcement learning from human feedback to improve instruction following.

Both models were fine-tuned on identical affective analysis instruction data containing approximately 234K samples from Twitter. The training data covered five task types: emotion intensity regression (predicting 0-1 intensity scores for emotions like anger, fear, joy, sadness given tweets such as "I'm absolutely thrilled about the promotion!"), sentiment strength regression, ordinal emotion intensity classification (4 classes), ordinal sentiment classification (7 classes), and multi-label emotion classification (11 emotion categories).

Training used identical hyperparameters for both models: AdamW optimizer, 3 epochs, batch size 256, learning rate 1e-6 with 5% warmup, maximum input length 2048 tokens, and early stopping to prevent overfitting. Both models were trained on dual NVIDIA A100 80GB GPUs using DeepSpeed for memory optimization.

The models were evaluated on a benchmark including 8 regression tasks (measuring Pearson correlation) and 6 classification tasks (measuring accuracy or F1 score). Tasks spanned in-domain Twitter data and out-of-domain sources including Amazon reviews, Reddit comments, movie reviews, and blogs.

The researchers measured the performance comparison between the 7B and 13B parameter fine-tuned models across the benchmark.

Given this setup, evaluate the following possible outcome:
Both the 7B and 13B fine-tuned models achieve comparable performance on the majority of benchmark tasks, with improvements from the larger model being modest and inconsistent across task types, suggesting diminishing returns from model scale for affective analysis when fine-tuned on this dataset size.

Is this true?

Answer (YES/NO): NO